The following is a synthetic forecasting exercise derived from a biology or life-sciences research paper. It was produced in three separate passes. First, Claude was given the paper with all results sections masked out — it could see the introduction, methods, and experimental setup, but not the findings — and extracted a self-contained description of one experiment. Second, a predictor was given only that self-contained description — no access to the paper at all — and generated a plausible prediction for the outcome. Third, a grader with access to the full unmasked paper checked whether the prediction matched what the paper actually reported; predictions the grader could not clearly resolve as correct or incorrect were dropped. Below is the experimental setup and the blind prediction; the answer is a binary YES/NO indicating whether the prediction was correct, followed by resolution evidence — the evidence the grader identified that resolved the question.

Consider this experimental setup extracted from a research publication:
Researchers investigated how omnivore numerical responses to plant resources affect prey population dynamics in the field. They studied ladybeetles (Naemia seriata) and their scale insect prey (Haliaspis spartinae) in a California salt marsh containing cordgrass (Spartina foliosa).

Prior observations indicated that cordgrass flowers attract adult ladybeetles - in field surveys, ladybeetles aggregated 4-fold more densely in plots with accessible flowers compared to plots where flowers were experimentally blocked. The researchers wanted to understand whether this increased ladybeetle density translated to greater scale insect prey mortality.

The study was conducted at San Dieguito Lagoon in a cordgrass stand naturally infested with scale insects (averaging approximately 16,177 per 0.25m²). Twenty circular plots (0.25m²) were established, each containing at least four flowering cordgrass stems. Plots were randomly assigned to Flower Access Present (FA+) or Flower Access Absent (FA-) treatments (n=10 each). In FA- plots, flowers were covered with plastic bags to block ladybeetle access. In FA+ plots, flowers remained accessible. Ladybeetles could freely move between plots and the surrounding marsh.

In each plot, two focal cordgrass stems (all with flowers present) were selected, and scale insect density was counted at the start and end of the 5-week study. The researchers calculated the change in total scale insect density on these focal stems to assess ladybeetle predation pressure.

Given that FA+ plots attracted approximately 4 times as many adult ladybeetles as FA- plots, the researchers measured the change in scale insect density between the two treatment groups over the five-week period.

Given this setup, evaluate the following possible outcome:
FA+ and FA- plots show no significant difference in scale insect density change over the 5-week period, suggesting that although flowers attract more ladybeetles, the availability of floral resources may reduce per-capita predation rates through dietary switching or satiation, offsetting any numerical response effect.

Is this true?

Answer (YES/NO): NO